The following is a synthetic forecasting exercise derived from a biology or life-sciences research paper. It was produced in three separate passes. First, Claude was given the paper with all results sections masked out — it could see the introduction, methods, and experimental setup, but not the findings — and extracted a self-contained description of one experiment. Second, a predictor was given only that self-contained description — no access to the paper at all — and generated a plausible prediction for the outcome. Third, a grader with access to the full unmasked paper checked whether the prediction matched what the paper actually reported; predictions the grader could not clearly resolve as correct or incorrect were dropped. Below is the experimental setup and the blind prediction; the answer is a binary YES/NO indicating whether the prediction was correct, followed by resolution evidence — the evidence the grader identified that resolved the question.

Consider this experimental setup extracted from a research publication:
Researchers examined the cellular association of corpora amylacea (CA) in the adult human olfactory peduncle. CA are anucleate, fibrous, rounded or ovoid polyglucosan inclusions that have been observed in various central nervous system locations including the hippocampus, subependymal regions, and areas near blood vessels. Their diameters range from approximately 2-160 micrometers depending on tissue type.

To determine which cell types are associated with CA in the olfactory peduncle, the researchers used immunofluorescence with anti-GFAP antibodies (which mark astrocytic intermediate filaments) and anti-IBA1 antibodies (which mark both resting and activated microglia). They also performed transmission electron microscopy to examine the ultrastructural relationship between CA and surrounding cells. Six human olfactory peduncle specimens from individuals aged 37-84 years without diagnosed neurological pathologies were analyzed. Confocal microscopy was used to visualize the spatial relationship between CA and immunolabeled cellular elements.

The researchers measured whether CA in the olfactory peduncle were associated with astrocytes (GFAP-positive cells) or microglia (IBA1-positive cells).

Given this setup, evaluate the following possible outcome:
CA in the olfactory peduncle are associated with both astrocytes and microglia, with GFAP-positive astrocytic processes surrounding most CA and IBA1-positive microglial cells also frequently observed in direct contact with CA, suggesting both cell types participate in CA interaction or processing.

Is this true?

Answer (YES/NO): NO